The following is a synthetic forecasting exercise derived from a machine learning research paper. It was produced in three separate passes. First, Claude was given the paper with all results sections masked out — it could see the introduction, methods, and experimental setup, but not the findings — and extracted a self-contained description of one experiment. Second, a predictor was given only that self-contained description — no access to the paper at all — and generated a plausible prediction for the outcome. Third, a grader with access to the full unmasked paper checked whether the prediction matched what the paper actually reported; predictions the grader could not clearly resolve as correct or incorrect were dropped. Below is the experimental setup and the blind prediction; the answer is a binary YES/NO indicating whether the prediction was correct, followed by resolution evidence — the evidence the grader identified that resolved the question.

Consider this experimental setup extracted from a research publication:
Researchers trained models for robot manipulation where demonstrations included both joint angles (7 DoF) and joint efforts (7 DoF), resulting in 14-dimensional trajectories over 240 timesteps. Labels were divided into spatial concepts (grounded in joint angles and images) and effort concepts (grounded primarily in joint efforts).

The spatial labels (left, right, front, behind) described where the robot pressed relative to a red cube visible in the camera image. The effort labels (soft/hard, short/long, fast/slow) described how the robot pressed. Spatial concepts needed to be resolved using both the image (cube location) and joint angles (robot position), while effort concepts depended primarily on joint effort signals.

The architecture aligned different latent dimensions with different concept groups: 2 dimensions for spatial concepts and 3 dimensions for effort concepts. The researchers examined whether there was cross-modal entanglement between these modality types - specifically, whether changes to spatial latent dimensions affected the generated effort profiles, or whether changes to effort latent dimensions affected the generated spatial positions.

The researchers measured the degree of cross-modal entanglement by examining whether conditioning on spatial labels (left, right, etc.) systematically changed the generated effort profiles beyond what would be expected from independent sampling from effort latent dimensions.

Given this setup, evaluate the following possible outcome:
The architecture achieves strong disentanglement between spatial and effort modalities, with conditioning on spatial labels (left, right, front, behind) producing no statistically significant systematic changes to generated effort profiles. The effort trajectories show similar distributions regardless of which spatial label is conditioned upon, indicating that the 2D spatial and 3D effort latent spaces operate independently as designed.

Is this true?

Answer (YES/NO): NO